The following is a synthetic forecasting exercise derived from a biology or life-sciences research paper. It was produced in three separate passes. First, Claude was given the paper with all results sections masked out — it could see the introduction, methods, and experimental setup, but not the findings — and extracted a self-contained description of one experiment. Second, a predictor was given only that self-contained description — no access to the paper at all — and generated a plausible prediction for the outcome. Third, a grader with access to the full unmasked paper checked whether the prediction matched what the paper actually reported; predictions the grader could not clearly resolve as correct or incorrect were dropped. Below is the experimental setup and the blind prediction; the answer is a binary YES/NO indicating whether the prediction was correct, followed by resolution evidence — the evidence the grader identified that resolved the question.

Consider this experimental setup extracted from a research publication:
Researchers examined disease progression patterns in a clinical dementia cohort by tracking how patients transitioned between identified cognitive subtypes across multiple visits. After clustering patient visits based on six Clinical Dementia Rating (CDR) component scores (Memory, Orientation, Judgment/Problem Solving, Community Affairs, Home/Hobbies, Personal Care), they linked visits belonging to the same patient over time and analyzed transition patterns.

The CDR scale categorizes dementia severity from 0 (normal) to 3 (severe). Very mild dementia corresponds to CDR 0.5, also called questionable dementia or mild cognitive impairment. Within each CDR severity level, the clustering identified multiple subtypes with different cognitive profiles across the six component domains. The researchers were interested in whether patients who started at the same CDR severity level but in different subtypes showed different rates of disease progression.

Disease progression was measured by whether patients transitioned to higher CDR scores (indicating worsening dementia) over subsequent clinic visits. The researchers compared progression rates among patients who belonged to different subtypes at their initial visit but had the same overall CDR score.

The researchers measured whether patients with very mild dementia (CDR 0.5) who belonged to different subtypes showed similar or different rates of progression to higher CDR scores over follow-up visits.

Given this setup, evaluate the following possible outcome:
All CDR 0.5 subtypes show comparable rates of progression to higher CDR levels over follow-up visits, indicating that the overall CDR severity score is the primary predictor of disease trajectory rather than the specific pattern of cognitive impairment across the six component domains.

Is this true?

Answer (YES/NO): NO